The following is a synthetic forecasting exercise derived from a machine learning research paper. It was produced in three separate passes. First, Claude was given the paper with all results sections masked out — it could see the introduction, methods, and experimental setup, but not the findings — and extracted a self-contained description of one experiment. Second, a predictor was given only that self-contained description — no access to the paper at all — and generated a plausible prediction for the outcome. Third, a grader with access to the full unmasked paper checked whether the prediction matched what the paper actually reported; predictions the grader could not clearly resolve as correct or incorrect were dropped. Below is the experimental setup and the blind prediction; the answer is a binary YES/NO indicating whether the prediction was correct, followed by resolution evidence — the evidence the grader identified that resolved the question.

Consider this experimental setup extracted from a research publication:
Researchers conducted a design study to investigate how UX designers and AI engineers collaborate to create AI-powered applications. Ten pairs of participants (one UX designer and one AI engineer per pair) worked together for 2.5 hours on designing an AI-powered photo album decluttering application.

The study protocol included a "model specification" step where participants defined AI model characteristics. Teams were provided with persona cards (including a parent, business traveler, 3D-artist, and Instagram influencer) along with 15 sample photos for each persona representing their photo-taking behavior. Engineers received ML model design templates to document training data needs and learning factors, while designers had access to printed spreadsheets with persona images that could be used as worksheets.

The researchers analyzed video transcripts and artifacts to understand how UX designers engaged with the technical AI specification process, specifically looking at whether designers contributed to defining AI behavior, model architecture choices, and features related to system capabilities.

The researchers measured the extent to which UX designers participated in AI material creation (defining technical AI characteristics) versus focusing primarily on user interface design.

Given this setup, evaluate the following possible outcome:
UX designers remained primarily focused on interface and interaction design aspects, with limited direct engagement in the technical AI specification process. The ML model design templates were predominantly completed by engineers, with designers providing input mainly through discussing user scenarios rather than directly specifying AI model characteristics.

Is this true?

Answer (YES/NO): NO